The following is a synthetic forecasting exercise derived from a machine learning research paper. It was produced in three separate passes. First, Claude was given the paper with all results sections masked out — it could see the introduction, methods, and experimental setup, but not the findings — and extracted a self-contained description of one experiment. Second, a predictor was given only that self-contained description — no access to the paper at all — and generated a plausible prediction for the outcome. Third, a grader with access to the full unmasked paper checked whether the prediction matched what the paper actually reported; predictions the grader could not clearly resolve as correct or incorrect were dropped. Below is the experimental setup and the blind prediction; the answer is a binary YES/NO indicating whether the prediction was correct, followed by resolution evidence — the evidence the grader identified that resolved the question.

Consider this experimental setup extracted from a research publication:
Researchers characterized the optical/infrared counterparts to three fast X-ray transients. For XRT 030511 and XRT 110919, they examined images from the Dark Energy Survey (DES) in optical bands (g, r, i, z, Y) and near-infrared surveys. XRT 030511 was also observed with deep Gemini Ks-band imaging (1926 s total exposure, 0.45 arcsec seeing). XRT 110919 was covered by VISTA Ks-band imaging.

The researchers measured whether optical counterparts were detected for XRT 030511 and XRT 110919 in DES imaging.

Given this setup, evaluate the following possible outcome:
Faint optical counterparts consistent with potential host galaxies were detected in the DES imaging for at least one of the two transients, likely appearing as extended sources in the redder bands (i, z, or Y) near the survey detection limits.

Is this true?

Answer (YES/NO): NO